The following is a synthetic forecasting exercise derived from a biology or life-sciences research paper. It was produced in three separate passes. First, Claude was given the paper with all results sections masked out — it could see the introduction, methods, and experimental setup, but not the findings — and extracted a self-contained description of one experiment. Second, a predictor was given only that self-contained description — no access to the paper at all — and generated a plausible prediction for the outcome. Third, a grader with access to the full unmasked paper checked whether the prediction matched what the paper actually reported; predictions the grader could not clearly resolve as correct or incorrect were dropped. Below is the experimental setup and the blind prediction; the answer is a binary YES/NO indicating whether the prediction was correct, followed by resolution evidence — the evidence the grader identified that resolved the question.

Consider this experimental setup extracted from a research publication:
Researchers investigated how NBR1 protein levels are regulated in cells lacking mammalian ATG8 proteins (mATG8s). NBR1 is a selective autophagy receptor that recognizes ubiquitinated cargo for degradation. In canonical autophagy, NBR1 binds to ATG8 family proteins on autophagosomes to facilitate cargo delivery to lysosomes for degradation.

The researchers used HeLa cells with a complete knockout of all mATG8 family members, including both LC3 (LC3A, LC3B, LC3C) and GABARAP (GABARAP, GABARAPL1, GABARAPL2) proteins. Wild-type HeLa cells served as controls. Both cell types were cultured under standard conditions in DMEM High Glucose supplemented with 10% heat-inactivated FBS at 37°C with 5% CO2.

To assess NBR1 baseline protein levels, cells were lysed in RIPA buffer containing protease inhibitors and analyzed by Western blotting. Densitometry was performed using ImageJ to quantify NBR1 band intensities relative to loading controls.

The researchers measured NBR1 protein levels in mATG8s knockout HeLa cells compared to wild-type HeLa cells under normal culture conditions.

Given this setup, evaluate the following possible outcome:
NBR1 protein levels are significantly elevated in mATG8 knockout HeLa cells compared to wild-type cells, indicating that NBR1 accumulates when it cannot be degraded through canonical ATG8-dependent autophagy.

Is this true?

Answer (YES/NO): YES